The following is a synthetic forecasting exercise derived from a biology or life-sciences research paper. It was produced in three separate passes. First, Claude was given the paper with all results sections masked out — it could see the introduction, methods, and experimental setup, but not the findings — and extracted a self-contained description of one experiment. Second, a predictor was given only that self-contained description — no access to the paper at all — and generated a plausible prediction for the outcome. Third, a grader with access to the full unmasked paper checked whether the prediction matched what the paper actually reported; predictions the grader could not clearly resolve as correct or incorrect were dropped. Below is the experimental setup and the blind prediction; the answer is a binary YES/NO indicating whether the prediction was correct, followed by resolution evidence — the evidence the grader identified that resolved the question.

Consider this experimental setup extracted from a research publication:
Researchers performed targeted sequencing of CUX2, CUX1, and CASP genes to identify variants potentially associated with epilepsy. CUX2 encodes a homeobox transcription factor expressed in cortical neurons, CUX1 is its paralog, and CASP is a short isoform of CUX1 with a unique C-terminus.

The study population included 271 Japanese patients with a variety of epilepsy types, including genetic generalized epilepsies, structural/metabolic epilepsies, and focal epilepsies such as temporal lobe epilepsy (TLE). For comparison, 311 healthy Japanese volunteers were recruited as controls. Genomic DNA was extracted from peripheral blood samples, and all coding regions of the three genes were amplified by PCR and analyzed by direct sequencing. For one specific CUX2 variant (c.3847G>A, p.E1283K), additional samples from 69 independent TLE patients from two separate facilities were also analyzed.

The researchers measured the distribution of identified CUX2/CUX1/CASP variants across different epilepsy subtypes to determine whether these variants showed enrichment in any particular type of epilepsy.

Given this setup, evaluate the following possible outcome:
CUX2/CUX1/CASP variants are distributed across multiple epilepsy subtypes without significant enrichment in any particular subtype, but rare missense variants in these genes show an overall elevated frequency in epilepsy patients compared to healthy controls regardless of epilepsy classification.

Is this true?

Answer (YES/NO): NO